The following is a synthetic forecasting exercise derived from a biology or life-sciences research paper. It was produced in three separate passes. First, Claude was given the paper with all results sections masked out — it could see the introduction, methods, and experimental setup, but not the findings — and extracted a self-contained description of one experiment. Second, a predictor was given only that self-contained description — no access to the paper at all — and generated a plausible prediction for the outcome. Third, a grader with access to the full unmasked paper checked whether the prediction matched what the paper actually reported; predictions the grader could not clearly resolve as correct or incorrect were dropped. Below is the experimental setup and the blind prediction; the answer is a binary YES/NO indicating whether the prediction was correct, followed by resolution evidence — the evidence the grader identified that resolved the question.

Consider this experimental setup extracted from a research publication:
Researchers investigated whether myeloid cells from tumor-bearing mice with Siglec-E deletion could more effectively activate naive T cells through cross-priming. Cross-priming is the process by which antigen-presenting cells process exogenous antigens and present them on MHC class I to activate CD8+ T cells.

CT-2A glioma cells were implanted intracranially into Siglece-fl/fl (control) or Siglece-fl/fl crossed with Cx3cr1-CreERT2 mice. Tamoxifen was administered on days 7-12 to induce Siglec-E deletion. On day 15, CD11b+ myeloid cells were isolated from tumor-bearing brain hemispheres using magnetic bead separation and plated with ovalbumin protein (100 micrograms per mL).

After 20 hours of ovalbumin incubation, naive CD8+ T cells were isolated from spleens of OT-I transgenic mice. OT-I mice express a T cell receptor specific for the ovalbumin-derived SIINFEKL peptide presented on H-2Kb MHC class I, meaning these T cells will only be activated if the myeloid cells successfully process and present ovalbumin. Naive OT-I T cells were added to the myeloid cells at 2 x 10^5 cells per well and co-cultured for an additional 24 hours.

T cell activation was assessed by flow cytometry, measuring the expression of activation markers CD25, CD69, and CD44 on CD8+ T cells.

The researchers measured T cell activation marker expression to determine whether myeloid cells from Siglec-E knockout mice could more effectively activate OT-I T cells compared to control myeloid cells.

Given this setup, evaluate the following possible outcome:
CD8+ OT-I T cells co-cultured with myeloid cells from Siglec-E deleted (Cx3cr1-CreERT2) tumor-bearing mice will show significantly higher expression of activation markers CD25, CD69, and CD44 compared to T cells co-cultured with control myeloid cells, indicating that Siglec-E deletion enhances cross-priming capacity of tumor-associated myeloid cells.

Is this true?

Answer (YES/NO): YES